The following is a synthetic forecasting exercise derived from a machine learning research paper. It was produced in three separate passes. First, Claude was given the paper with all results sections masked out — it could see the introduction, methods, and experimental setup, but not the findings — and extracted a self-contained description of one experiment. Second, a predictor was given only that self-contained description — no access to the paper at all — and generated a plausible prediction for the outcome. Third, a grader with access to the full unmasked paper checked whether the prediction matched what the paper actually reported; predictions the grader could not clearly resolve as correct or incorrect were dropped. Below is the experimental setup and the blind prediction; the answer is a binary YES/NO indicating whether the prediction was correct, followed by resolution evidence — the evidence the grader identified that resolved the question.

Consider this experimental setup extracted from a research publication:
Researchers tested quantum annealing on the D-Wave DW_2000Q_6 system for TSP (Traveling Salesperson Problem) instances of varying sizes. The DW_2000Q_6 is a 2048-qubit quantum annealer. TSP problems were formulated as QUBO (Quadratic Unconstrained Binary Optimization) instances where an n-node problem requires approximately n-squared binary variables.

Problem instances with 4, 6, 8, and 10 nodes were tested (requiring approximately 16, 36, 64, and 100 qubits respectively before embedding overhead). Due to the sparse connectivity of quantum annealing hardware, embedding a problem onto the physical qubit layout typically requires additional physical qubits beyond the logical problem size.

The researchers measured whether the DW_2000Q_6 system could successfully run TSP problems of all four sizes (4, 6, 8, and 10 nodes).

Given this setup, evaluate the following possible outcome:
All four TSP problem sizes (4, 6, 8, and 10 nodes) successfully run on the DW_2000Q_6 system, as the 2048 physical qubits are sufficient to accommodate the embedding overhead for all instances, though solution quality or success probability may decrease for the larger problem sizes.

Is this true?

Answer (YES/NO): NO